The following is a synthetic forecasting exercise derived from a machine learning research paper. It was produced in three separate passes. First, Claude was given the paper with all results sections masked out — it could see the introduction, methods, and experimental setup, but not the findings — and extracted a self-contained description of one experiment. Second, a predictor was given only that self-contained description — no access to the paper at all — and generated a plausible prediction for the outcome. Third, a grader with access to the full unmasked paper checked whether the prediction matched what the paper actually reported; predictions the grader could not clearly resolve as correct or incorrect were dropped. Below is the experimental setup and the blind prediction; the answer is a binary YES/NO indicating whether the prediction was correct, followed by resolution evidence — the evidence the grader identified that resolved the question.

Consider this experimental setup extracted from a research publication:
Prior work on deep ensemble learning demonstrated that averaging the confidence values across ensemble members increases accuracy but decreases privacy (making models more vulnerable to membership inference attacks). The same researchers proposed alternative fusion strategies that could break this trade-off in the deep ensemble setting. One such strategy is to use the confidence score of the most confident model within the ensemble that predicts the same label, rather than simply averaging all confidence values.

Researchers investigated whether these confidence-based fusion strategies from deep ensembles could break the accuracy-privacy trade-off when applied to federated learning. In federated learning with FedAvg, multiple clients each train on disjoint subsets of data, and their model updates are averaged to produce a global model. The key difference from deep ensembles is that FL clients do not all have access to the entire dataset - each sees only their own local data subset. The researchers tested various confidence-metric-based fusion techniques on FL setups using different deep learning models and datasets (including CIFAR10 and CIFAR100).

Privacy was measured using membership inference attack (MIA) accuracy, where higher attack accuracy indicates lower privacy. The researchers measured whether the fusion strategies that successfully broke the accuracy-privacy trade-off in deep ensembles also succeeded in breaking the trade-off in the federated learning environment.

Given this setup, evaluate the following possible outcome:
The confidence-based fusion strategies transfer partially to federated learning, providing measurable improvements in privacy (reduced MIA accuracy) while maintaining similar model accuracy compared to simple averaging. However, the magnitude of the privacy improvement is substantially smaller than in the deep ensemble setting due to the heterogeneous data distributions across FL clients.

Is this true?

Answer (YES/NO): NO